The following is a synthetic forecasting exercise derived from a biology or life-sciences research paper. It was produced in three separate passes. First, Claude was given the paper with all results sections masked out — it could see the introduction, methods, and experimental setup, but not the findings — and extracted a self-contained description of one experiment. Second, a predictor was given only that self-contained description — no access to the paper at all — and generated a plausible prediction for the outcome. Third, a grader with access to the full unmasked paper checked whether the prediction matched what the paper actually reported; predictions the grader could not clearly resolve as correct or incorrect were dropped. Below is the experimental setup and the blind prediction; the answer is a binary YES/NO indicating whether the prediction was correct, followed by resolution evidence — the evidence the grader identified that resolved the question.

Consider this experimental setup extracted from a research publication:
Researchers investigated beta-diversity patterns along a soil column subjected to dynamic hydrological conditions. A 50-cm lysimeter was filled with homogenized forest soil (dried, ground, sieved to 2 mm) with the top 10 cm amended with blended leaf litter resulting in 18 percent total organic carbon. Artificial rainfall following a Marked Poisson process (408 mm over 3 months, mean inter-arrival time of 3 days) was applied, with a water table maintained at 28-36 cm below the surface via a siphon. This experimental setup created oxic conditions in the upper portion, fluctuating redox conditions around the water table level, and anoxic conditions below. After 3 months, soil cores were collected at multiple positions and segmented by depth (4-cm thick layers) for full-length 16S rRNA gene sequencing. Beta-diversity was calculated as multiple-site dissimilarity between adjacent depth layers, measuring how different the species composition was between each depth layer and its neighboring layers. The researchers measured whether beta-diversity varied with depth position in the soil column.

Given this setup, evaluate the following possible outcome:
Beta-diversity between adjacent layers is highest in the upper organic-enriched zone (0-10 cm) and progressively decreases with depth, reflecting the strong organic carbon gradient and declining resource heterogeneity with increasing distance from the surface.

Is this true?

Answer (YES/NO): NO